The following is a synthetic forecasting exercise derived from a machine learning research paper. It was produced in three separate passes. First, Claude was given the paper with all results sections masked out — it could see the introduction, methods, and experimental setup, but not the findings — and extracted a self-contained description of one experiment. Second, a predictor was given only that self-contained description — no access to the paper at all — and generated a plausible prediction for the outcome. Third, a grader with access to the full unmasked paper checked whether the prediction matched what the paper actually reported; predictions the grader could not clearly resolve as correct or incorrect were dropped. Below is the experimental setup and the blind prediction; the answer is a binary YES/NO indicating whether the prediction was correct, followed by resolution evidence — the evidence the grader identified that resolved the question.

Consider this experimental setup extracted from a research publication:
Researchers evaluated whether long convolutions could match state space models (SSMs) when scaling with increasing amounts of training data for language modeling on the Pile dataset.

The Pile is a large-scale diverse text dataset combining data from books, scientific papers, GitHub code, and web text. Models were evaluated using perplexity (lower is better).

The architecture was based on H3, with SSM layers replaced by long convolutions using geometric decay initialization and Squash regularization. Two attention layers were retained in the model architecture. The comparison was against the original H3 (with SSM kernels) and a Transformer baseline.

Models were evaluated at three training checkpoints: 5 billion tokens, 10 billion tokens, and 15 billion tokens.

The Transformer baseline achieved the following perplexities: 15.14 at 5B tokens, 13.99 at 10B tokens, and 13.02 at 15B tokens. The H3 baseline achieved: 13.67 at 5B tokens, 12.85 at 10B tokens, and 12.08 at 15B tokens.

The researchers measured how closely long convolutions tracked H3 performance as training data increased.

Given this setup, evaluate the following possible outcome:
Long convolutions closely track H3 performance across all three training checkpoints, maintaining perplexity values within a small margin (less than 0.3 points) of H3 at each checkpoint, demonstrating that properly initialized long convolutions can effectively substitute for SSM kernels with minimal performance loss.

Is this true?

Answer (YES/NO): YES